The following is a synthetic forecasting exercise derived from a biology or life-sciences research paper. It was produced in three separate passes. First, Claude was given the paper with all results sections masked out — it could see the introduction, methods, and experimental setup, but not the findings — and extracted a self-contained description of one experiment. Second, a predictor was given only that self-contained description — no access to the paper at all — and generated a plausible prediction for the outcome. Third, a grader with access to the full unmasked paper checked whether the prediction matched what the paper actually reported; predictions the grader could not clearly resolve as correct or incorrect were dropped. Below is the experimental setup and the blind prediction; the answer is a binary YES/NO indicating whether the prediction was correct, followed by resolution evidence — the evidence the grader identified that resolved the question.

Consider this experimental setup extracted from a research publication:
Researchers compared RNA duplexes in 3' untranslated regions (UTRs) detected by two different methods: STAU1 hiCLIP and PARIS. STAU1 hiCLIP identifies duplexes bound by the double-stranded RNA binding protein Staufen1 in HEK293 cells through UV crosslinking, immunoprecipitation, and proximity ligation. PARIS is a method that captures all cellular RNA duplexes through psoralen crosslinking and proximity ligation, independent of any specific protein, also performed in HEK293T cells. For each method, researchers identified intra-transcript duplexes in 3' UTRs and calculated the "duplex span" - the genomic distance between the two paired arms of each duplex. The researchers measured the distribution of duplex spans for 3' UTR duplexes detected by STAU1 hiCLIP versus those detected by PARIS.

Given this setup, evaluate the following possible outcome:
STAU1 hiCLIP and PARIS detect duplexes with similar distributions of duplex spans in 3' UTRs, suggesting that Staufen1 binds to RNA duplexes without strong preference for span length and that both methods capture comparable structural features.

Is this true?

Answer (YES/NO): NO